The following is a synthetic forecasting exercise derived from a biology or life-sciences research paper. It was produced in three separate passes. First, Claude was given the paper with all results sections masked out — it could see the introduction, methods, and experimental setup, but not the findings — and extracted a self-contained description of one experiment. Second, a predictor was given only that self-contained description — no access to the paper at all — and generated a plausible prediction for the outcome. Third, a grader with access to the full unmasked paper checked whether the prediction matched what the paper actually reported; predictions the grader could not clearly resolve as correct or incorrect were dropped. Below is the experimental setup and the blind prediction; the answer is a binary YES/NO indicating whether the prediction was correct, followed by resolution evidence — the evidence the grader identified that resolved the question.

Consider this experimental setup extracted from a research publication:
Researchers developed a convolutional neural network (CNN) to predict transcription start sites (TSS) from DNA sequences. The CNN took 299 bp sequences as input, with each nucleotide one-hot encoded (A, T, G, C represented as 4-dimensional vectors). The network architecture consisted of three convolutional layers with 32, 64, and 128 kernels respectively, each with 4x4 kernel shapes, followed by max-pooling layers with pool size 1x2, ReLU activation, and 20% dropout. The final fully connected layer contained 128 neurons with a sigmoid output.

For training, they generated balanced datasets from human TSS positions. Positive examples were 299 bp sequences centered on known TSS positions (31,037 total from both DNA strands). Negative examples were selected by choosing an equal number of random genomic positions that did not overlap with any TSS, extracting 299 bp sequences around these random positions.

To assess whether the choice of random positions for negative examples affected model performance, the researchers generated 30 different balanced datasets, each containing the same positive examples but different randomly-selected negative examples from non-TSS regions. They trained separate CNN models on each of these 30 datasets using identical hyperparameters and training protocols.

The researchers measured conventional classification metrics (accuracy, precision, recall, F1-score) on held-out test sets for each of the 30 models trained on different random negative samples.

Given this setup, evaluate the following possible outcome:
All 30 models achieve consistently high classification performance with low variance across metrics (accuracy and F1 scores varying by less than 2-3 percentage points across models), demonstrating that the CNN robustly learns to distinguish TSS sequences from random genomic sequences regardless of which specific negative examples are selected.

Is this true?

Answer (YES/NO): YES